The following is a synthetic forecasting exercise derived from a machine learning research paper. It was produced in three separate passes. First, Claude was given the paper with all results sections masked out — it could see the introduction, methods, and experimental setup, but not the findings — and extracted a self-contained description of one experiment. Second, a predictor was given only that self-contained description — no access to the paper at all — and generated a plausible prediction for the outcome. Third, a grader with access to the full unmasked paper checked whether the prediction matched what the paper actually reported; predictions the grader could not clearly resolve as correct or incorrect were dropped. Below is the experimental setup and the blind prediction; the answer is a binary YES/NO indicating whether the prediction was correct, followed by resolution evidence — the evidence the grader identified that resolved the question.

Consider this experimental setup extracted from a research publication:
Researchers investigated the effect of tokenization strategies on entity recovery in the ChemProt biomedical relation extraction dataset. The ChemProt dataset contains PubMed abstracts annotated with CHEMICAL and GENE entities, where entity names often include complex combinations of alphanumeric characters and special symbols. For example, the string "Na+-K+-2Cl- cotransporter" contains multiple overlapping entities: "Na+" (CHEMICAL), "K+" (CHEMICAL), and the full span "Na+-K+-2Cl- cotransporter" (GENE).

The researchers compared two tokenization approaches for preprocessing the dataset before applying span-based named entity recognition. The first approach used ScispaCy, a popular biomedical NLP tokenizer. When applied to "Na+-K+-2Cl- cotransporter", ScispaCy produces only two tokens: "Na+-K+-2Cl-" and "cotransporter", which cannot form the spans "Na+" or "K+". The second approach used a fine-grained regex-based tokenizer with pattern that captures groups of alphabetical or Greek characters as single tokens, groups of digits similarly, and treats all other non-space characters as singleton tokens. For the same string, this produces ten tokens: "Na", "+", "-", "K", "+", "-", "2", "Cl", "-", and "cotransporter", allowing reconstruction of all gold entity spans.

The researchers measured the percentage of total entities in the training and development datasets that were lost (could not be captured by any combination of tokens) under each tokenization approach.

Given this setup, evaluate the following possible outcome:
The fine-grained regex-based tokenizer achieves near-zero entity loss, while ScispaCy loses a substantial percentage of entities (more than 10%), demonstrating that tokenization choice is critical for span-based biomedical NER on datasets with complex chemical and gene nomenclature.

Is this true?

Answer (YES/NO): NO